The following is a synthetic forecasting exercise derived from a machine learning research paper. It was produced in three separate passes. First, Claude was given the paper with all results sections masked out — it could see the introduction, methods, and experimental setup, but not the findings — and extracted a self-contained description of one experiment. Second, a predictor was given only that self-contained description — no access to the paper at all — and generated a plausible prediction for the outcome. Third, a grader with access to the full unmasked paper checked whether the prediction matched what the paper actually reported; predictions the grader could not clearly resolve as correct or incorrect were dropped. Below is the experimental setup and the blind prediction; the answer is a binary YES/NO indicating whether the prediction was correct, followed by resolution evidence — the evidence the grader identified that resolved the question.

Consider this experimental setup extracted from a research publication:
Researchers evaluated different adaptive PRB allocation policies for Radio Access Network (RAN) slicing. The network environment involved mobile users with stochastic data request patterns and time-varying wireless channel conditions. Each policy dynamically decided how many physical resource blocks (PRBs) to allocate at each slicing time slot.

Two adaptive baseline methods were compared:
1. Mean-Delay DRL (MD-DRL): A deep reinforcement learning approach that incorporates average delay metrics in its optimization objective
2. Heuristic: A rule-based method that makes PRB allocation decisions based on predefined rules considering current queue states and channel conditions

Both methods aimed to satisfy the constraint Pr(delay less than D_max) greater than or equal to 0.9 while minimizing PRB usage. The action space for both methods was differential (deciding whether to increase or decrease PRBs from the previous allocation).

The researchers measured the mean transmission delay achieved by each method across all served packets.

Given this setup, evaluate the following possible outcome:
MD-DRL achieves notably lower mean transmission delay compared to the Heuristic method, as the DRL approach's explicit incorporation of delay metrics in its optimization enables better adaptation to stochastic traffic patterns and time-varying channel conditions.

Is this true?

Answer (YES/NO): NO